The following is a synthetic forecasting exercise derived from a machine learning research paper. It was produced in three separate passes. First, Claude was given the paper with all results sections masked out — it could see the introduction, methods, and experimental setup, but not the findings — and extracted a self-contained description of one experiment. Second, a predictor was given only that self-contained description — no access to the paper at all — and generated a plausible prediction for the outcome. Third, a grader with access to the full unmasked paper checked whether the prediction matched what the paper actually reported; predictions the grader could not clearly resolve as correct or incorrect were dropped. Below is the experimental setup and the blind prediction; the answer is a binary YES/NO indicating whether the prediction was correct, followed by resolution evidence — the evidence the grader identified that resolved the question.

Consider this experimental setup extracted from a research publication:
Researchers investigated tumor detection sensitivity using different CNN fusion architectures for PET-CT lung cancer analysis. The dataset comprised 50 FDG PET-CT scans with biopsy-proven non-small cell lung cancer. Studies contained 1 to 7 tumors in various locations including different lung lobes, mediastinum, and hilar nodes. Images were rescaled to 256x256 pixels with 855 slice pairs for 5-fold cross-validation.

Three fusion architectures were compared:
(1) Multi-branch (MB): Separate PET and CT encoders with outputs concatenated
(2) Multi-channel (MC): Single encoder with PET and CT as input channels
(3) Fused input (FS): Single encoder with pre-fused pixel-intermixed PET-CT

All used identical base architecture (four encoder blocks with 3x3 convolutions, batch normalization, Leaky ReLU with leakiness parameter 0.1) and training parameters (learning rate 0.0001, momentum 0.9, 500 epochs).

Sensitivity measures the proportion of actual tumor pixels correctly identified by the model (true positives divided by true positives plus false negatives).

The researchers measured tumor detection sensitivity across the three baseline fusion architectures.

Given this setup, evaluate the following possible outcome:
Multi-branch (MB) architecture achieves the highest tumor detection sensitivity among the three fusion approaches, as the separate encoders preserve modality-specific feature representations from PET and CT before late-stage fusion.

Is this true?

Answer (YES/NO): NO